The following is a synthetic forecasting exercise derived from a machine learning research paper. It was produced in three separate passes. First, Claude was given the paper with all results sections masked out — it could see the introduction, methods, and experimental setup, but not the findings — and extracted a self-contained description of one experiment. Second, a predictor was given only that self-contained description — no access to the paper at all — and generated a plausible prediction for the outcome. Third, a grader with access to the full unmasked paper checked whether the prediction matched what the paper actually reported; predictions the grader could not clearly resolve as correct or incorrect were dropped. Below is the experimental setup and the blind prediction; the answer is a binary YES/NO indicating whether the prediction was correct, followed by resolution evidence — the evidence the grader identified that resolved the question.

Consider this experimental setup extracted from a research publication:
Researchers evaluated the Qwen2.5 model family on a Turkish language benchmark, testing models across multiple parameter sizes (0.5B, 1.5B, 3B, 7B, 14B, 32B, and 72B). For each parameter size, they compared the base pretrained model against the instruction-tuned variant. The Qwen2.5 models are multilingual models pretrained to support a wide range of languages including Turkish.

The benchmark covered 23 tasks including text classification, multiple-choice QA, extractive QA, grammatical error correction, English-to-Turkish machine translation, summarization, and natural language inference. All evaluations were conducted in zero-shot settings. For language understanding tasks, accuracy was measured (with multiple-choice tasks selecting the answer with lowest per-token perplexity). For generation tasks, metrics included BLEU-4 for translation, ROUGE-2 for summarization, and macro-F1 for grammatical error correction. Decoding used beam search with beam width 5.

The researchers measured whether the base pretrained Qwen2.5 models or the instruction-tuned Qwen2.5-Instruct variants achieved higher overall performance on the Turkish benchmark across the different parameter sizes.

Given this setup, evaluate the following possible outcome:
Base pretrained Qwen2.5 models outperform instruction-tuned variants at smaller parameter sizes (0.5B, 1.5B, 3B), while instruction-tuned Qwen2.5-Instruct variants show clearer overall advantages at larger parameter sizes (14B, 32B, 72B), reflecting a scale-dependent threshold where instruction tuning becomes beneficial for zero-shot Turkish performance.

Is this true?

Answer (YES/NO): NO